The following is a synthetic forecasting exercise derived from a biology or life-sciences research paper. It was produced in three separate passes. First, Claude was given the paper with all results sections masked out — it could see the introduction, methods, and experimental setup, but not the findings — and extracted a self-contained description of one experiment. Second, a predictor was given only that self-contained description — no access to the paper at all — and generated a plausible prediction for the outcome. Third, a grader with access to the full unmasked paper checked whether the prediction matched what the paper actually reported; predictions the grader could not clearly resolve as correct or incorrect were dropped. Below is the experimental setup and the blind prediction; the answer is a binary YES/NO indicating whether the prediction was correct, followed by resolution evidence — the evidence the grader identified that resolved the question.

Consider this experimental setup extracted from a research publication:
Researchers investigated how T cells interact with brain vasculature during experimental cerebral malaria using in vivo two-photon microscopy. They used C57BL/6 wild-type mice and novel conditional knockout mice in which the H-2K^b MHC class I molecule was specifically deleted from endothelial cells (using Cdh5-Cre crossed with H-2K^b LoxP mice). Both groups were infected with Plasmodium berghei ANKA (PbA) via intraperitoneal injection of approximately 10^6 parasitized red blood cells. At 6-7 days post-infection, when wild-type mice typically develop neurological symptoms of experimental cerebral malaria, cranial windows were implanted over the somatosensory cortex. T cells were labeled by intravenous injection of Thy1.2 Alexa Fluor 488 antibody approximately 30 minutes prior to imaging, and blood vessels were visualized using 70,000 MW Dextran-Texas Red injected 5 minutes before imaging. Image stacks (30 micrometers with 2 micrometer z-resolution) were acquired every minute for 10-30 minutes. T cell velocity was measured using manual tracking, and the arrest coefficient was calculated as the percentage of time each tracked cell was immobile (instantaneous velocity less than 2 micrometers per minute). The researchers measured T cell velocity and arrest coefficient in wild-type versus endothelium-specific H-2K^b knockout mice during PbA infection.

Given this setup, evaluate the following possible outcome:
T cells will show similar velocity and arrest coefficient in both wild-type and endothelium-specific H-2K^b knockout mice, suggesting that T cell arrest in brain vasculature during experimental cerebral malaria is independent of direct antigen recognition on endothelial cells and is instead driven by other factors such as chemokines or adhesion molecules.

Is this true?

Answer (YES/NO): NO